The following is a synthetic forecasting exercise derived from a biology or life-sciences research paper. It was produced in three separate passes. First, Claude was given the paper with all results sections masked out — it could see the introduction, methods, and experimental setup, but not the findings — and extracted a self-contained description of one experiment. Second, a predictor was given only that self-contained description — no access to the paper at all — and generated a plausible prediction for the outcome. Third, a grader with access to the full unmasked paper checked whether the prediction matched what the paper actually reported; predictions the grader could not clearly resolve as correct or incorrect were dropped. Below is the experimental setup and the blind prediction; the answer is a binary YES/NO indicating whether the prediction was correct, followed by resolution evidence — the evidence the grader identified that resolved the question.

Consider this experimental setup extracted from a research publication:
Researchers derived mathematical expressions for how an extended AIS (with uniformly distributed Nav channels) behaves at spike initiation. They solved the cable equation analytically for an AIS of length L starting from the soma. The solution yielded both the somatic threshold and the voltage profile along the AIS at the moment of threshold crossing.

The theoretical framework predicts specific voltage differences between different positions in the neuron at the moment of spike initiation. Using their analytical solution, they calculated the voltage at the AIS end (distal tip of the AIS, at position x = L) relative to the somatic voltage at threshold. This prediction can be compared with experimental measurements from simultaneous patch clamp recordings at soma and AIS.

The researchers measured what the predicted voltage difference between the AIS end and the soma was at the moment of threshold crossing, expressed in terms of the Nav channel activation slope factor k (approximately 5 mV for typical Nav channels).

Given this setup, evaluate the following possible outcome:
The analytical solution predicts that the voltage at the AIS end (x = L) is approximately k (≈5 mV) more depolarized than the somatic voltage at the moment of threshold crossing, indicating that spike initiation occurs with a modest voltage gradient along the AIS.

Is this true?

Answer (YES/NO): NO